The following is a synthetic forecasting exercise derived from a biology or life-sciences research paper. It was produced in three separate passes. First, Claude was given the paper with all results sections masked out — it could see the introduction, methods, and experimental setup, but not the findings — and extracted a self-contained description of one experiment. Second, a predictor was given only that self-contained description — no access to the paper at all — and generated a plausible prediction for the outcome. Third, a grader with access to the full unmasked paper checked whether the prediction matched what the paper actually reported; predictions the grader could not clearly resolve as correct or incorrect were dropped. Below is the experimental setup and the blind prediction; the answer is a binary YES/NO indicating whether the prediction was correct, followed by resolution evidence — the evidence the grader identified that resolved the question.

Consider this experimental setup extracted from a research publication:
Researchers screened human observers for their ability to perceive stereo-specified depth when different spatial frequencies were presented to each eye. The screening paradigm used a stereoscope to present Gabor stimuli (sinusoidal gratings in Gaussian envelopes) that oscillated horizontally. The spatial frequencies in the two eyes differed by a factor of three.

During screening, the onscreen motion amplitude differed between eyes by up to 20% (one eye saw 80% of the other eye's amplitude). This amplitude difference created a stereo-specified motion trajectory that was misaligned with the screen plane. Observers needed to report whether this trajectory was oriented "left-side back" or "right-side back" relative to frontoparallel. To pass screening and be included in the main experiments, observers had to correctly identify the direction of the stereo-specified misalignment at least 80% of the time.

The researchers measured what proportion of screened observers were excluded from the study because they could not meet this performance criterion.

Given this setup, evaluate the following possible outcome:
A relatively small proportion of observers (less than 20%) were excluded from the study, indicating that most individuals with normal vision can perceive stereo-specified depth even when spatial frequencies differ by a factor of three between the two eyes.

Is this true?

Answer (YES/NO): NO